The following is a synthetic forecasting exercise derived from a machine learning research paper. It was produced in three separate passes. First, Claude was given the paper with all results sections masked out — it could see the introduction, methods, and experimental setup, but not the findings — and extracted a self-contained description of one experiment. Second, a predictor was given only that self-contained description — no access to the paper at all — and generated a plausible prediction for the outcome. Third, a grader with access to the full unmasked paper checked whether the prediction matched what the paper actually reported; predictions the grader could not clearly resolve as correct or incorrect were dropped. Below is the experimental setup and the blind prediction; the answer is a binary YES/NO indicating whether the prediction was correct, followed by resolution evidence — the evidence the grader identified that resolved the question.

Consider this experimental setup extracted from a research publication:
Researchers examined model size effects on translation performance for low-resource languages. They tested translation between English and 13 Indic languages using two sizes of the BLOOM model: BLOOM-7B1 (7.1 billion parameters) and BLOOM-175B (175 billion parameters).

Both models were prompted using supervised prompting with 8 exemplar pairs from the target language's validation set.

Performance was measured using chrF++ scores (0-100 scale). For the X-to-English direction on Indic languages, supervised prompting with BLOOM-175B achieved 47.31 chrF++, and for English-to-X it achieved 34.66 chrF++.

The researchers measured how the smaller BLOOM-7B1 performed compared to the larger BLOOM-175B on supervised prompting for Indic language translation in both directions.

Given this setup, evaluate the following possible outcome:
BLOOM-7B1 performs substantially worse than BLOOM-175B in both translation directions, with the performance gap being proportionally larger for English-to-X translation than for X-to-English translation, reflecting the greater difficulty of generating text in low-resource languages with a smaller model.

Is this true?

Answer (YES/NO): YES